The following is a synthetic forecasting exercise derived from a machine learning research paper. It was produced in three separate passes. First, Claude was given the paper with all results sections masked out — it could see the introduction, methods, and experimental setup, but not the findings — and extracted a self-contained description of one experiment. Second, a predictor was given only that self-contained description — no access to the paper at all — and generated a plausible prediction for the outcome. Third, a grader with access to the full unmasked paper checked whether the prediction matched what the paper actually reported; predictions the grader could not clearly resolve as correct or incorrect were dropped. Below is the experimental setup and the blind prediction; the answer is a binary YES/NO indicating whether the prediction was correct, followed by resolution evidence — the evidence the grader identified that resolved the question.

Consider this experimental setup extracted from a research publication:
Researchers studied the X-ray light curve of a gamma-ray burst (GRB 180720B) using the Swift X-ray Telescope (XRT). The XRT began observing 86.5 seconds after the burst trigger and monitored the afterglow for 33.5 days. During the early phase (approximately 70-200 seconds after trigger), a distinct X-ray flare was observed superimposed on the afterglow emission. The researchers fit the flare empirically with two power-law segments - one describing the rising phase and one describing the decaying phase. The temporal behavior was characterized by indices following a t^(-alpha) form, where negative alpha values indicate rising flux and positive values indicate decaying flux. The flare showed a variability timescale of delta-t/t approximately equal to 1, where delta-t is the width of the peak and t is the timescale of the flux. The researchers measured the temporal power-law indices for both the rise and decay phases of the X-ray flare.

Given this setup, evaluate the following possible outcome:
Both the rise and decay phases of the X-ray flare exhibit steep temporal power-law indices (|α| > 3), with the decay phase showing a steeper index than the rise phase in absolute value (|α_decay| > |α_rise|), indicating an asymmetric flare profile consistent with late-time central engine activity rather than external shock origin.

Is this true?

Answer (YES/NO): NO